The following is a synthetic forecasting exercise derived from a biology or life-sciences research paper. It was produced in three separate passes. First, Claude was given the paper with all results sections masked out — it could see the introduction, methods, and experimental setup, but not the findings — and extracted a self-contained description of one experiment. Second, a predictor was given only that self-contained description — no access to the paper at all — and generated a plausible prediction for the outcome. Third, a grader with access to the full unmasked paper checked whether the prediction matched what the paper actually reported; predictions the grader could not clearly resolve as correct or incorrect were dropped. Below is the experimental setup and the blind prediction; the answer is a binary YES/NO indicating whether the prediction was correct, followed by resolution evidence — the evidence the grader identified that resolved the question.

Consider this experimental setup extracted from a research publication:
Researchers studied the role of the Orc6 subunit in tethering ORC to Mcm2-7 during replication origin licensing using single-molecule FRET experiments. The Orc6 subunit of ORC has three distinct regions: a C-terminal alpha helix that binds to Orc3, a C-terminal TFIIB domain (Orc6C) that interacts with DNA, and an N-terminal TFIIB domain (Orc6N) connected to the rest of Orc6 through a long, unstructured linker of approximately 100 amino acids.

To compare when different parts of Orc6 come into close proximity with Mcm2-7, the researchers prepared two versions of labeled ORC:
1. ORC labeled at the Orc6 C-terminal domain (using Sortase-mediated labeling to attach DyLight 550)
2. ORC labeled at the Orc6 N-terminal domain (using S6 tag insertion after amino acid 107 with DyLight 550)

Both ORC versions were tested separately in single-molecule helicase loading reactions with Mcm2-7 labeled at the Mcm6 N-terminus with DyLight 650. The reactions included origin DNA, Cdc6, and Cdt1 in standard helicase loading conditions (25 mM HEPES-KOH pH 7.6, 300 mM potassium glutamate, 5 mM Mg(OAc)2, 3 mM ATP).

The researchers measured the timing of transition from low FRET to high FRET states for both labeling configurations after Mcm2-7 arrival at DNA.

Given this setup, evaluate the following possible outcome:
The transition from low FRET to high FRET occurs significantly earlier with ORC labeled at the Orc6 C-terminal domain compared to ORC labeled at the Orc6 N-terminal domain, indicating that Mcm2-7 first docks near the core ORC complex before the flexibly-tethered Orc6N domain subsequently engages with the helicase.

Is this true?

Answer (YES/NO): NO